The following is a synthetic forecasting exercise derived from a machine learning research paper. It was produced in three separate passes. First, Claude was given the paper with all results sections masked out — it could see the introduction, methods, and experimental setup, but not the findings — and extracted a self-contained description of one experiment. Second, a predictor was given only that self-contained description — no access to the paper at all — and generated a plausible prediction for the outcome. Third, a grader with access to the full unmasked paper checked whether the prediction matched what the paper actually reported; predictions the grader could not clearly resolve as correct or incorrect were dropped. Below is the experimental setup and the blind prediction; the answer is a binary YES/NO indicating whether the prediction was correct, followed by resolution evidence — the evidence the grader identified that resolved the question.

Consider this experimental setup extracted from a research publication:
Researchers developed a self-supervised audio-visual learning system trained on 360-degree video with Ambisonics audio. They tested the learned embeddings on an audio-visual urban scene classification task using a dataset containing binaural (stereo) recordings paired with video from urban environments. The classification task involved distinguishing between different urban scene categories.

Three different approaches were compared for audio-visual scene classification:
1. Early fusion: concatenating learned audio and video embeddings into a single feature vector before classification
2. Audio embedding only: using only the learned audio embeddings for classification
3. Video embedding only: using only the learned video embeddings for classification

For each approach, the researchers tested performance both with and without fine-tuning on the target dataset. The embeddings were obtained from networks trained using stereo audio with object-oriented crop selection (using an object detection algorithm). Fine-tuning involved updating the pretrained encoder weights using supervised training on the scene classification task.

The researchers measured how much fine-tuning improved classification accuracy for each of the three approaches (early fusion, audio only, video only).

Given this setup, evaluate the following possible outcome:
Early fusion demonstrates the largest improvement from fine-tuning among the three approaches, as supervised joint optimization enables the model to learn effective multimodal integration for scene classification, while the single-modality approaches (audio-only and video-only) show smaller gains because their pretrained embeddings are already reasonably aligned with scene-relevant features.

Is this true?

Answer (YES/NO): NO